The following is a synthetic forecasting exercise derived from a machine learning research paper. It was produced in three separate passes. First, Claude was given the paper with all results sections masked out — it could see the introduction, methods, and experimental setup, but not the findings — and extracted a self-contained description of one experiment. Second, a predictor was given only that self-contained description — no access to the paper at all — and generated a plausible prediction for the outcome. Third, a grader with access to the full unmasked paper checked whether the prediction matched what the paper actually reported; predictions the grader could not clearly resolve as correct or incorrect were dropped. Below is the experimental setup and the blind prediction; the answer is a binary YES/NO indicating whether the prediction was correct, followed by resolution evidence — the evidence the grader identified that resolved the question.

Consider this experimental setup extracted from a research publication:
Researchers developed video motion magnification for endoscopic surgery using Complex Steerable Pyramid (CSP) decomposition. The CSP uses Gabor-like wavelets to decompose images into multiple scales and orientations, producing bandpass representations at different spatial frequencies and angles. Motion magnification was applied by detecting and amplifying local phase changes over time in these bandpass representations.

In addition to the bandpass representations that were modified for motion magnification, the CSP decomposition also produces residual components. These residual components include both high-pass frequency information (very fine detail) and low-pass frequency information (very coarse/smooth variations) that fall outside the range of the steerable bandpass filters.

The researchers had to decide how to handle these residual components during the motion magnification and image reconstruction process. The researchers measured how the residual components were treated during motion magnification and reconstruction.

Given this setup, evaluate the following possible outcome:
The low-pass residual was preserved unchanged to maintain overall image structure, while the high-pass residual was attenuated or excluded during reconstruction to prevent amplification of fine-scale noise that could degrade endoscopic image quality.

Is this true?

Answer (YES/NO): NO